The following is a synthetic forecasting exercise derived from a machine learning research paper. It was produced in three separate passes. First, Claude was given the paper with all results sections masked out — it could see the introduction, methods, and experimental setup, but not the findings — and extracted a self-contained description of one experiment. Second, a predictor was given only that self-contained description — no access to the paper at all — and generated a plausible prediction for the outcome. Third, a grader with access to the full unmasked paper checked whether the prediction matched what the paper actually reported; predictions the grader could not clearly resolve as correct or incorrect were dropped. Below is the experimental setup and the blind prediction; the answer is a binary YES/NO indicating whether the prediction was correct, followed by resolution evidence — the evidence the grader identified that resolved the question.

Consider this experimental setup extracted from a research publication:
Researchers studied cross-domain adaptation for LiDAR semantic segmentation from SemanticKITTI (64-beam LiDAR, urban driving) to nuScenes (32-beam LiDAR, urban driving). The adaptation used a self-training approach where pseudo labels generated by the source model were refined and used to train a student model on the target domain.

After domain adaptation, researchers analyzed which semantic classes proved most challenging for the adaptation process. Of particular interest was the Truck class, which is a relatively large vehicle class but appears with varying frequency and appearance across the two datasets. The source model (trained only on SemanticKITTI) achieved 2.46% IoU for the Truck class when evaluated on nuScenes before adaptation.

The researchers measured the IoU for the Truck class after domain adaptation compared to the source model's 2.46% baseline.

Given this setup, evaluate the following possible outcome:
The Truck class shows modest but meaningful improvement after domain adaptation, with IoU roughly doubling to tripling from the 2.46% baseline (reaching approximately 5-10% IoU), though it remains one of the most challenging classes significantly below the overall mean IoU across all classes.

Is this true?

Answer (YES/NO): NO